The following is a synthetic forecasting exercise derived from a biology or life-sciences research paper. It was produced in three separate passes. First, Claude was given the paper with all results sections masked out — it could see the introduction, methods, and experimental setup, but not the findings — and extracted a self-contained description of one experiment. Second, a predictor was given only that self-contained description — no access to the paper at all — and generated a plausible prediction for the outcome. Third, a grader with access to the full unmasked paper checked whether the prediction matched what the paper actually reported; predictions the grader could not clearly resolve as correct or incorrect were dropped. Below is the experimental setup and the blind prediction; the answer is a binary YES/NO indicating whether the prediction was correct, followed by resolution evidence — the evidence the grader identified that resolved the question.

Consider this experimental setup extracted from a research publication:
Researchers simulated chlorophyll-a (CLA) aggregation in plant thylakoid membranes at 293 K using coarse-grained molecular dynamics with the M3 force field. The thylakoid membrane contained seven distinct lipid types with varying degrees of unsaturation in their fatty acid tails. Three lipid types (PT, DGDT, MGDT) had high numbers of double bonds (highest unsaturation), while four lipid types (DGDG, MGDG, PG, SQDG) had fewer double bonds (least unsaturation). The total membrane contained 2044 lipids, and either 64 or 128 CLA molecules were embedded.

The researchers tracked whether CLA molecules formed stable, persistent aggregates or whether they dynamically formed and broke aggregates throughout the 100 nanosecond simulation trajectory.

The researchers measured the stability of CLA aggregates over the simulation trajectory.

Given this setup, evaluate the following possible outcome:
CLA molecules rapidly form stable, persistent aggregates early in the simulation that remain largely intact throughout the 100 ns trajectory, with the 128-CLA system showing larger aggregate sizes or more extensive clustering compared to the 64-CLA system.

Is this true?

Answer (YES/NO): NO